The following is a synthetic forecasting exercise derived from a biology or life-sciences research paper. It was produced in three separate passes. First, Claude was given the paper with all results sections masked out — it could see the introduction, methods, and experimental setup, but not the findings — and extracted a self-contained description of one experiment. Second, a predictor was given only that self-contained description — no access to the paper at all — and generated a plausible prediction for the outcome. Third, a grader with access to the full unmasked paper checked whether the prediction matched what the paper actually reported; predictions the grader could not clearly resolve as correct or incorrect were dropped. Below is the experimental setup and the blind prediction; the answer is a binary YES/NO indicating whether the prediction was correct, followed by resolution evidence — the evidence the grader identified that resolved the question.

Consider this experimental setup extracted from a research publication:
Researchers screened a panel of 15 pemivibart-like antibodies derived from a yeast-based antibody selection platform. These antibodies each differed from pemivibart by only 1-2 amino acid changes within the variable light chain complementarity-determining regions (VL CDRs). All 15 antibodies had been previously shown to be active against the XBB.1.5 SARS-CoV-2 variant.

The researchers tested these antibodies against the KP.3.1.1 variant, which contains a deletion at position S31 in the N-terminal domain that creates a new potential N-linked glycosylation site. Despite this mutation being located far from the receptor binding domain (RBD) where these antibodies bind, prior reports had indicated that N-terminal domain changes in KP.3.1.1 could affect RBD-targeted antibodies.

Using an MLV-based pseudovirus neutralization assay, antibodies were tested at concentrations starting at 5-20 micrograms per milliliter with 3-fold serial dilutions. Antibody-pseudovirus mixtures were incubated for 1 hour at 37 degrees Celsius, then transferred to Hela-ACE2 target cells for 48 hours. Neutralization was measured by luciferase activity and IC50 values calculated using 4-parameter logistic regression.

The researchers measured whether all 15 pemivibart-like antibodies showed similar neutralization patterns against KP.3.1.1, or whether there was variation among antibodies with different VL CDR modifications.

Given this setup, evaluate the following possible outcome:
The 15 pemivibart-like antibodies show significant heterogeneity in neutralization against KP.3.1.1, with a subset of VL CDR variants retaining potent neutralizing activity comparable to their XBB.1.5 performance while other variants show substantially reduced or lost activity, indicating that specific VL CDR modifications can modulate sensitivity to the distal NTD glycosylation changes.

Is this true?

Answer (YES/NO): NO